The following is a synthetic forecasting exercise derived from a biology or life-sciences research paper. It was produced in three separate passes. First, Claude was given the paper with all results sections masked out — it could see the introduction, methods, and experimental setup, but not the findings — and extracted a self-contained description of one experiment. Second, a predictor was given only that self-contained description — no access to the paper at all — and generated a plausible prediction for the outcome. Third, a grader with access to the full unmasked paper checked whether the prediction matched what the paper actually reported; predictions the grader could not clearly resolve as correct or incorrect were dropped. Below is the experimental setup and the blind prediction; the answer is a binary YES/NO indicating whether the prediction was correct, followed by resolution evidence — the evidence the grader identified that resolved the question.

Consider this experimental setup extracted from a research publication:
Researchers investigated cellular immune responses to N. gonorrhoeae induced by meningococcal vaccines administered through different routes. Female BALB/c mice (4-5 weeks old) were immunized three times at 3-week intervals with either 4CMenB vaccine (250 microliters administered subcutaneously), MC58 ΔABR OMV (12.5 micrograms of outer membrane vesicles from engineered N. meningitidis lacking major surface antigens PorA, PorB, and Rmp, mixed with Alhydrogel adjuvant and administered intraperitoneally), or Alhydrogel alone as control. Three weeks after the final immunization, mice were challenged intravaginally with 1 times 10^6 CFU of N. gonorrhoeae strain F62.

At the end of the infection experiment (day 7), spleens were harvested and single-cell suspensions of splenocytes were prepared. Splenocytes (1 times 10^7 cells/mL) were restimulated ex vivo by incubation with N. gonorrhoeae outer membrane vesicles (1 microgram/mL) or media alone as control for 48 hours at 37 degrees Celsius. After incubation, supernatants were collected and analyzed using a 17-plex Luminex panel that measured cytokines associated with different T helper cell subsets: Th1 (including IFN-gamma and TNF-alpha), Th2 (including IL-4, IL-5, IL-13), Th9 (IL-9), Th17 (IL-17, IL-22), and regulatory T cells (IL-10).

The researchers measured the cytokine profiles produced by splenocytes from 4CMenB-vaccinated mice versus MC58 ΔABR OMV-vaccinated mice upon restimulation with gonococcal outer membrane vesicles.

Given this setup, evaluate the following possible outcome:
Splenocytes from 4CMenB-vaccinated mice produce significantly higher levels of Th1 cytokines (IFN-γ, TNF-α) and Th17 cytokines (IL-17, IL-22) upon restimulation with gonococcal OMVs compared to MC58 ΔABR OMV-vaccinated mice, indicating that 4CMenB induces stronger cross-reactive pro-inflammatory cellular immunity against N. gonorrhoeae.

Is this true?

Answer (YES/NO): NO